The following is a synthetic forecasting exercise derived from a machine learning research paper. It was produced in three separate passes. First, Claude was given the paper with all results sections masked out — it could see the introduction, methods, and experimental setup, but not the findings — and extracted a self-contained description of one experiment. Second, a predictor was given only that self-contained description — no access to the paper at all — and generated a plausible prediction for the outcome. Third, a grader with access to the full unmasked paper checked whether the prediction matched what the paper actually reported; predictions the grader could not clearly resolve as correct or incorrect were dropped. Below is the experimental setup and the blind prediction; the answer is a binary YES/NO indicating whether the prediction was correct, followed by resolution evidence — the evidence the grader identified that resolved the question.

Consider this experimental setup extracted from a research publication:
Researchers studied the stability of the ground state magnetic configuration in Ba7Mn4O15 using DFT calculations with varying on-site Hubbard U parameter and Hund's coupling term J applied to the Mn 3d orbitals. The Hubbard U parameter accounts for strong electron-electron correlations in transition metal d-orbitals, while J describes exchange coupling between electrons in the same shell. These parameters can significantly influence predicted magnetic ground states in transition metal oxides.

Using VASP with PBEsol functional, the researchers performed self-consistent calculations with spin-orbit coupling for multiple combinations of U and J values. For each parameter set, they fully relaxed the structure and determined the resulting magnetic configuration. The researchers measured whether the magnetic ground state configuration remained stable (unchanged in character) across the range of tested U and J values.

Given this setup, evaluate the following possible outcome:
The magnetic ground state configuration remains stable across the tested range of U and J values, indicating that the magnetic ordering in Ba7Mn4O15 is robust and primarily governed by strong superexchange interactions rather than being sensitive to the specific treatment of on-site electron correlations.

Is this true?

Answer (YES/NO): YES